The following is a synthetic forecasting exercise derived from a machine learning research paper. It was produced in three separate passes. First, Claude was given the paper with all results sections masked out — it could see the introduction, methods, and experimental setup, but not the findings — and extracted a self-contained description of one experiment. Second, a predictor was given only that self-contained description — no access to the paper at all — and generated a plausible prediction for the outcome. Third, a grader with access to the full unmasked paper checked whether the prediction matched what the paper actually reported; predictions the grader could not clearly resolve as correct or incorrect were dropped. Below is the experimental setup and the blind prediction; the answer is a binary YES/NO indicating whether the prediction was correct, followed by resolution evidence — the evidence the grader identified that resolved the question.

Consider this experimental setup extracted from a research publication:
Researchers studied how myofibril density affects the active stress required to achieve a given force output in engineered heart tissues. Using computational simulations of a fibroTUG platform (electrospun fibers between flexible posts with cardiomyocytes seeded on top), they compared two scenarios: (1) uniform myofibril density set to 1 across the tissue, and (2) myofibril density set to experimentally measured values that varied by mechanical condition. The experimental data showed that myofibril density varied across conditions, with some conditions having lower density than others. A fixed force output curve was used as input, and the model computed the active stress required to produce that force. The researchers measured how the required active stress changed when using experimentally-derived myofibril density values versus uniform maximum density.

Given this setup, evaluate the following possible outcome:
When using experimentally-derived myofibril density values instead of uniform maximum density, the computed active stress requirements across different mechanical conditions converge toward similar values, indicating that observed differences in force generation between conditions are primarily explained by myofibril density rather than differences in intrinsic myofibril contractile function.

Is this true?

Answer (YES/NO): NO